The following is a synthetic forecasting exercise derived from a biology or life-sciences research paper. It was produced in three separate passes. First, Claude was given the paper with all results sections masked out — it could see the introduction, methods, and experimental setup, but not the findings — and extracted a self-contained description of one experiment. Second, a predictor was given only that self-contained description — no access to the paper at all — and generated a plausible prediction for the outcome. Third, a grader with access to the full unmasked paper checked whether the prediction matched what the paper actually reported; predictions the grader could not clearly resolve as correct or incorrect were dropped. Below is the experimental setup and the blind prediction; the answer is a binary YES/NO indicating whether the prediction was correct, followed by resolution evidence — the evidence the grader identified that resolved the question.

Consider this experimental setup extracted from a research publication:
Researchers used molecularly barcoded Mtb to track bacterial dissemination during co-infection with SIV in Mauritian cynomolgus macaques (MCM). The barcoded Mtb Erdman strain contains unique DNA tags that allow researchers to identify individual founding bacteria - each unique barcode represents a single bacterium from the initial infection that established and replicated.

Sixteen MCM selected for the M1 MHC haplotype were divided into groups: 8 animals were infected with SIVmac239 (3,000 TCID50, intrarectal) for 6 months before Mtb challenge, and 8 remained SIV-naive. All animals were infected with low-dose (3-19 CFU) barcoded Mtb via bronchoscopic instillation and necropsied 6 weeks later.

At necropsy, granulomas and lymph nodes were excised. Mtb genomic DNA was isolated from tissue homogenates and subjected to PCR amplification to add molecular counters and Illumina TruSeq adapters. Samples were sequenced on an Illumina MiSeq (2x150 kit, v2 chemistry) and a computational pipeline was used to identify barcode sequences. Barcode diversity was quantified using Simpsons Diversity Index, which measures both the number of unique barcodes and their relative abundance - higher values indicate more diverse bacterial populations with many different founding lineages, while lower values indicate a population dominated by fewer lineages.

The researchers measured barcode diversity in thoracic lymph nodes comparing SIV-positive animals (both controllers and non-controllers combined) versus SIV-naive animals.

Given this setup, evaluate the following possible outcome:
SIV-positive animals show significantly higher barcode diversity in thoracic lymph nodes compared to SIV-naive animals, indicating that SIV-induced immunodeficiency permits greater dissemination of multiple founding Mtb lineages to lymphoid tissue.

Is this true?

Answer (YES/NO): NO